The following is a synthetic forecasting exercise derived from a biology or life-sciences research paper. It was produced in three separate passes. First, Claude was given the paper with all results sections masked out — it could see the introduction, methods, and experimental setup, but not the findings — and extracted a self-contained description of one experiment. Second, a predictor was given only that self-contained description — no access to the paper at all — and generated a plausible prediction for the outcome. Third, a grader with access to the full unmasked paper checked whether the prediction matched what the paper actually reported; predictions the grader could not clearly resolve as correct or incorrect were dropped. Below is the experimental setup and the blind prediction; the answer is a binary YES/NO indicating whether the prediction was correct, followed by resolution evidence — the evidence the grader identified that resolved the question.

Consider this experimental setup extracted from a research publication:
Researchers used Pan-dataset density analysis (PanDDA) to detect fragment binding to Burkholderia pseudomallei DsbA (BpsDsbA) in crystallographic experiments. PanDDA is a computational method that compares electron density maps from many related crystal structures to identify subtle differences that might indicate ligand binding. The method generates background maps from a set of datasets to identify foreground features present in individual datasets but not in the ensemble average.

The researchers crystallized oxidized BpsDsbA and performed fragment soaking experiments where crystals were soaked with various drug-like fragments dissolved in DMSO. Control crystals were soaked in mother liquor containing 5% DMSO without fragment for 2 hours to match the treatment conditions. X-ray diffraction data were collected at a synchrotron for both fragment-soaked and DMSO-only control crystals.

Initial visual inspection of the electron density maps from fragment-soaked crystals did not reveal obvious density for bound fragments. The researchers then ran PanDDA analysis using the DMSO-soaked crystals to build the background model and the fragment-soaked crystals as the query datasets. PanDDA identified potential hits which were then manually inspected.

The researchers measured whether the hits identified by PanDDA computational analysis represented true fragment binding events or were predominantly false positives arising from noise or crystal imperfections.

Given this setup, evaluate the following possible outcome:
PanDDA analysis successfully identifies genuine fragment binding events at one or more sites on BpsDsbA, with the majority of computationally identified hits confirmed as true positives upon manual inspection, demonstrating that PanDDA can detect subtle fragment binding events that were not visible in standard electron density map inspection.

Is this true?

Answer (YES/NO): NO